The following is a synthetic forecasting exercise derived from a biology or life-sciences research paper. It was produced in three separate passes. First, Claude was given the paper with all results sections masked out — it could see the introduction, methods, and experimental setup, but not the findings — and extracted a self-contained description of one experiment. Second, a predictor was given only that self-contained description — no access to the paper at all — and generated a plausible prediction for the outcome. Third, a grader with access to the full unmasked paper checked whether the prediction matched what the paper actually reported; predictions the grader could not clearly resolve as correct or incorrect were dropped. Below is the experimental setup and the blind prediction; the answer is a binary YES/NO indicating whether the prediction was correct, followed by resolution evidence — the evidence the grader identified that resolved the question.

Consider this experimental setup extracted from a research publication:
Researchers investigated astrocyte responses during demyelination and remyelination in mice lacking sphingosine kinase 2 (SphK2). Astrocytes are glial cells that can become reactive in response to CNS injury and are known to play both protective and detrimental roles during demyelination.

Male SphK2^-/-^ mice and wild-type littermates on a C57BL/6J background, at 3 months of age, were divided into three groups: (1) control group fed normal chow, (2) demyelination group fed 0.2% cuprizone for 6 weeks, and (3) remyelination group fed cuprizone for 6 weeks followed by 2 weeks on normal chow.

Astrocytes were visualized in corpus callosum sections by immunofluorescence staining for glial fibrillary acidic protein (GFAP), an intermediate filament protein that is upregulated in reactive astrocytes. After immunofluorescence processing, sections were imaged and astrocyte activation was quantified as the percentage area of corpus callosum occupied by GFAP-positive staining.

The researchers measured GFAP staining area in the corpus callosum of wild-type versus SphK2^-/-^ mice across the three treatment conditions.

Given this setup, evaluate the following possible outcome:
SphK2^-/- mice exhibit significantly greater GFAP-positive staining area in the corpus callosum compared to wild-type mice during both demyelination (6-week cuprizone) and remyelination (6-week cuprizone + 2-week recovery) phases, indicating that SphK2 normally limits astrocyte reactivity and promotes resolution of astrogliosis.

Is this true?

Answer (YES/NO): NO